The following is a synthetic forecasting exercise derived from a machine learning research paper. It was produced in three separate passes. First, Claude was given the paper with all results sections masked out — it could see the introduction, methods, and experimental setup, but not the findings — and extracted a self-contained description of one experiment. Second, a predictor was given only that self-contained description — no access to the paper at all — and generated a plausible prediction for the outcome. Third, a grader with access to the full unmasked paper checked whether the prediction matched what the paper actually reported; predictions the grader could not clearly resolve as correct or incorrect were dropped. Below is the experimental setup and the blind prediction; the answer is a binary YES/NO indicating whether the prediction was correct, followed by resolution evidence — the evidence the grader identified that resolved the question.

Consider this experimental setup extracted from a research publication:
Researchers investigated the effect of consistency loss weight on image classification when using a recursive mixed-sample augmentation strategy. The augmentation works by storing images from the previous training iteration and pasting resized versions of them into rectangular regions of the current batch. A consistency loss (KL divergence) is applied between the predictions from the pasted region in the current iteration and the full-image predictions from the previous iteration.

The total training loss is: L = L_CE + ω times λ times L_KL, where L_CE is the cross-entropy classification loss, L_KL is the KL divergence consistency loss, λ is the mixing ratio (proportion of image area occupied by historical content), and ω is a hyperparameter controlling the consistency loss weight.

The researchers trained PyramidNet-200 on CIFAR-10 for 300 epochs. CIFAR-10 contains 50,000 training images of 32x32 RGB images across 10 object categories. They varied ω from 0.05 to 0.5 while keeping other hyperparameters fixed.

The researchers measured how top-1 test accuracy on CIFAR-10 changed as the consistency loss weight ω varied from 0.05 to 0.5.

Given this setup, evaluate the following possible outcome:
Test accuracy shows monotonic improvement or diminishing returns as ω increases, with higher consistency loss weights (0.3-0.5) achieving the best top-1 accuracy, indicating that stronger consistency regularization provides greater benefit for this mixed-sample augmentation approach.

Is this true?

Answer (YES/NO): NO